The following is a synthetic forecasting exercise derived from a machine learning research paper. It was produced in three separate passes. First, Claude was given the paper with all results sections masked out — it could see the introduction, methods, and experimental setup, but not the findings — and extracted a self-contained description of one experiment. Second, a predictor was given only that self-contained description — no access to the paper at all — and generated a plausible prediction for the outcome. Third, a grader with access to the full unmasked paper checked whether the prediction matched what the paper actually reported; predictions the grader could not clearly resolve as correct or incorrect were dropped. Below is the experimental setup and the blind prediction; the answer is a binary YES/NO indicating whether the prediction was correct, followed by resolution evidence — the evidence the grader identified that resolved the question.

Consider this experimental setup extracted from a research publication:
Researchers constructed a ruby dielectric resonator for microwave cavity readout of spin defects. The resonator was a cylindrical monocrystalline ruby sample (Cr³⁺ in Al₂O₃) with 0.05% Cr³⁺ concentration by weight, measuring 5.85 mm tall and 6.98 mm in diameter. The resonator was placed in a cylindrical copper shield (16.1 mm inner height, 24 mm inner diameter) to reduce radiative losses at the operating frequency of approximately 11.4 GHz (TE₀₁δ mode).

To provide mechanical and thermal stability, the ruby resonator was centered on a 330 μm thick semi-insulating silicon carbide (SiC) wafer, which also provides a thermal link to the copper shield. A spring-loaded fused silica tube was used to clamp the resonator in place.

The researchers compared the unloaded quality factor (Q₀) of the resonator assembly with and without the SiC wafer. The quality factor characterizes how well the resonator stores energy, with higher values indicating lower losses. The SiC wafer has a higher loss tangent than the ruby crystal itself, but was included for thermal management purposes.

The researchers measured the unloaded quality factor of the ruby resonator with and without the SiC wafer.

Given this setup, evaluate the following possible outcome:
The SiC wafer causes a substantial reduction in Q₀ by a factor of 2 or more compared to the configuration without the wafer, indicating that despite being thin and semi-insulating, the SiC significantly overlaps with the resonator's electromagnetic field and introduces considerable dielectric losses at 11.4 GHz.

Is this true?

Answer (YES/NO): NO